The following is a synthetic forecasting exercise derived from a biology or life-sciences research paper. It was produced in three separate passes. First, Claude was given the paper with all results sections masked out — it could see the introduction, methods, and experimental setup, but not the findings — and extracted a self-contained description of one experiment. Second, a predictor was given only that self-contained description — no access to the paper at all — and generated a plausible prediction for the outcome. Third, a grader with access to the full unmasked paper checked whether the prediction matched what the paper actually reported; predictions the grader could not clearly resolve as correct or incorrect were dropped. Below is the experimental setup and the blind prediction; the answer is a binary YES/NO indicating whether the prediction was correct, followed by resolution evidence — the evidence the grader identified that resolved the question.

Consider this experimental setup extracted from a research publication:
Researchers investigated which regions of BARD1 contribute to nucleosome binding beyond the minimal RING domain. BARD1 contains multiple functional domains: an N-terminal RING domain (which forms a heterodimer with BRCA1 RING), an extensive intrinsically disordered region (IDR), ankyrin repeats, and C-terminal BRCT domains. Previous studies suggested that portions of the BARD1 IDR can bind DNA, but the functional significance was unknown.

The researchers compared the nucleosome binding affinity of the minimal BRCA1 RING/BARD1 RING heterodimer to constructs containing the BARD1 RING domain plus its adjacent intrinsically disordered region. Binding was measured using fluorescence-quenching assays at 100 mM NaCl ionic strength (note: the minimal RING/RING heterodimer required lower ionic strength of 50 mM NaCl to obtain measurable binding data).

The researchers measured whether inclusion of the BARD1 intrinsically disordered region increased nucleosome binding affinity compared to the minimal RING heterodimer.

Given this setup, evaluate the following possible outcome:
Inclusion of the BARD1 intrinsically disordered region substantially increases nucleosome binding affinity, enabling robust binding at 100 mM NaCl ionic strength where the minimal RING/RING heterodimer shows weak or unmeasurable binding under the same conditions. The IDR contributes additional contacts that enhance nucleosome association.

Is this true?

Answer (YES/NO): YES